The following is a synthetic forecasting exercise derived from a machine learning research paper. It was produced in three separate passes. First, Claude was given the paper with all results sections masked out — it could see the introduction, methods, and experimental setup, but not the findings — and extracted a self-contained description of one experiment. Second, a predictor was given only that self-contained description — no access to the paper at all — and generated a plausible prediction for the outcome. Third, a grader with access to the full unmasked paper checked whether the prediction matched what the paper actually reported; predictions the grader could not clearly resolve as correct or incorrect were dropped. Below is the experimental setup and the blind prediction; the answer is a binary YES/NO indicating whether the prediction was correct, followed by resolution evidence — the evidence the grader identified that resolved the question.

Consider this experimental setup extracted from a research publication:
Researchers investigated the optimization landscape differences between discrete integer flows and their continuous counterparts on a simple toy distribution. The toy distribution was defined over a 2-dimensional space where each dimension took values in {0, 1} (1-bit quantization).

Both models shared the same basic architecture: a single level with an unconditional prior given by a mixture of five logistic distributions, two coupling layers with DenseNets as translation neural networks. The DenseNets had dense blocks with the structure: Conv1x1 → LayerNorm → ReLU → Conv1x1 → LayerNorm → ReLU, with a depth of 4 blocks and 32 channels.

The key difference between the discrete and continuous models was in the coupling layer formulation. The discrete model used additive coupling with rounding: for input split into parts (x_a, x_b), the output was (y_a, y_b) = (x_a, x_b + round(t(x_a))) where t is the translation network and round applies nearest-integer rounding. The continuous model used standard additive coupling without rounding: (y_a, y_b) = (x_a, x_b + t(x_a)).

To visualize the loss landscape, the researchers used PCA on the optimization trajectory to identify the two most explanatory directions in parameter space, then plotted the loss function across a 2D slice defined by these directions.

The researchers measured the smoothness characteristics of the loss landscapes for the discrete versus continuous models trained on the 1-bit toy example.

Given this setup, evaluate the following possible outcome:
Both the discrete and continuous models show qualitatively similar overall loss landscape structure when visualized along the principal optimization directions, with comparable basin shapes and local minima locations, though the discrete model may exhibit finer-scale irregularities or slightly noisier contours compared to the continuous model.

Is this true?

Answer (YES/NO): NO